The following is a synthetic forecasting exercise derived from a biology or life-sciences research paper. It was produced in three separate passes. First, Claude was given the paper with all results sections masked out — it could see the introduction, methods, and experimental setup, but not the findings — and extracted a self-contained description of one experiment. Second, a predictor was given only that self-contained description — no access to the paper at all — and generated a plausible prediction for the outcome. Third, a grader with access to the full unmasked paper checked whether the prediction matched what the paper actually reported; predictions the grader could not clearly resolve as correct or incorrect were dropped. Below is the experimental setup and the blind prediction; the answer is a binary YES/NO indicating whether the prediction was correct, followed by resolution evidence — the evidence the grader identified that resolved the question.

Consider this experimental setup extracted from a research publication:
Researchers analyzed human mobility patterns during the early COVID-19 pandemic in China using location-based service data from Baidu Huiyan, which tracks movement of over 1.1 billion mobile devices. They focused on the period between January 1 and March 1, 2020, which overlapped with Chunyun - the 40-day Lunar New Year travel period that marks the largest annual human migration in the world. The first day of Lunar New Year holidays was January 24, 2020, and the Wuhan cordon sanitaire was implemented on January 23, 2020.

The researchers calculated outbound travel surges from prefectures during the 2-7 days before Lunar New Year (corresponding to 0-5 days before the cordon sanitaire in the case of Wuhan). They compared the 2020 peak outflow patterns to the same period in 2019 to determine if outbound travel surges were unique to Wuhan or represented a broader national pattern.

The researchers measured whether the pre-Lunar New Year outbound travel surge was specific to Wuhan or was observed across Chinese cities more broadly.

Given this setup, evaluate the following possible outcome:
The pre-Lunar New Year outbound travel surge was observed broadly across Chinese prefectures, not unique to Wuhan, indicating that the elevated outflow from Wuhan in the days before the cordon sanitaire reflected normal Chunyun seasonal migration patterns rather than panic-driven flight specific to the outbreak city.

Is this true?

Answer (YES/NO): YES